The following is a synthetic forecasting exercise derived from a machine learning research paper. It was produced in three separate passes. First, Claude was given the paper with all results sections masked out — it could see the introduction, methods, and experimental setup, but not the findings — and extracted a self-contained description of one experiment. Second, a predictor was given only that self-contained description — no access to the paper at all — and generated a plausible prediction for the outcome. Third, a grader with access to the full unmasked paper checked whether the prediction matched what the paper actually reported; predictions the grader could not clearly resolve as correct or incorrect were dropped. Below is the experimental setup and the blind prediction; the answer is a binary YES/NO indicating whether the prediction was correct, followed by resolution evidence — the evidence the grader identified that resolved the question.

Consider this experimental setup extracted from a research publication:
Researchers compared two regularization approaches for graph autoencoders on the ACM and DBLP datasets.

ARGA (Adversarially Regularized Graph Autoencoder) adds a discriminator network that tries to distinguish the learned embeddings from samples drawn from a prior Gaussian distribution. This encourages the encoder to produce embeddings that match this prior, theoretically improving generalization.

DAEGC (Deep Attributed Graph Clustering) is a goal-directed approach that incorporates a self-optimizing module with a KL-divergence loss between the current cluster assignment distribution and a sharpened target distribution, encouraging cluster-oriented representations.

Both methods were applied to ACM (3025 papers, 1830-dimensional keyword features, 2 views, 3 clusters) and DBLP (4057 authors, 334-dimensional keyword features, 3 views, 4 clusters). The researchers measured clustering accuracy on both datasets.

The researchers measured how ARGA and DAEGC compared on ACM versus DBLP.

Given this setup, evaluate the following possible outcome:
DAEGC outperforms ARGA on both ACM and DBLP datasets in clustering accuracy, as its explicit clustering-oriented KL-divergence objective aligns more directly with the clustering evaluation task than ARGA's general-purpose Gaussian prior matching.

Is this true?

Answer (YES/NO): YES